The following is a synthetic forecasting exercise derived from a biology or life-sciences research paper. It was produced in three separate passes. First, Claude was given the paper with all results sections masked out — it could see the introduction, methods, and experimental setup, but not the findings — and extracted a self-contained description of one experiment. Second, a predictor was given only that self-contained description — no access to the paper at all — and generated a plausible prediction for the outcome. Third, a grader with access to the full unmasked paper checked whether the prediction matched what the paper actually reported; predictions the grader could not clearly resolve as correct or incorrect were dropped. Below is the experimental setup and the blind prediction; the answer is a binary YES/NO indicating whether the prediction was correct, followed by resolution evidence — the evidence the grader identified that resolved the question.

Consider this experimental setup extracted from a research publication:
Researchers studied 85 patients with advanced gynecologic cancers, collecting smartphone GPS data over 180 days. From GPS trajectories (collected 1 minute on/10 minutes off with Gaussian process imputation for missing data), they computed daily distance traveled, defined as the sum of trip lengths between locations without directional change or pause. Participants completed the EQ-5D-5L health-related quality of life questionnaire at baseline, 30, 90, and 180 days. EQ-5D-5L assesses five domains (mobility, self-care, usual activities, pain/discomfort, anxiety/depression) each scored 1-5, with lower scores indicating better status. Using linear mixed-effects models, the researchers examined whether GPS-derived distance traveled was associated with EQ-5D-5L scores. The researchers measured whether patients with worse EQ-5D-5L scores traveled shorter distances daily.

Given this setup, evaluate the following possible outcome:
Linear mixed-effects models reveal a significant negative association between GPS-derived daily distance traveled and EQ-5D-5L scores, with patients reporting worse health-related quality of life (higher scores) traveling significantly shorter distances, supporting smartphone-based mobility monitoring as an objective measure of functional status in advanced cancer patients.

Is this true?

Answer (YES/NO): NO